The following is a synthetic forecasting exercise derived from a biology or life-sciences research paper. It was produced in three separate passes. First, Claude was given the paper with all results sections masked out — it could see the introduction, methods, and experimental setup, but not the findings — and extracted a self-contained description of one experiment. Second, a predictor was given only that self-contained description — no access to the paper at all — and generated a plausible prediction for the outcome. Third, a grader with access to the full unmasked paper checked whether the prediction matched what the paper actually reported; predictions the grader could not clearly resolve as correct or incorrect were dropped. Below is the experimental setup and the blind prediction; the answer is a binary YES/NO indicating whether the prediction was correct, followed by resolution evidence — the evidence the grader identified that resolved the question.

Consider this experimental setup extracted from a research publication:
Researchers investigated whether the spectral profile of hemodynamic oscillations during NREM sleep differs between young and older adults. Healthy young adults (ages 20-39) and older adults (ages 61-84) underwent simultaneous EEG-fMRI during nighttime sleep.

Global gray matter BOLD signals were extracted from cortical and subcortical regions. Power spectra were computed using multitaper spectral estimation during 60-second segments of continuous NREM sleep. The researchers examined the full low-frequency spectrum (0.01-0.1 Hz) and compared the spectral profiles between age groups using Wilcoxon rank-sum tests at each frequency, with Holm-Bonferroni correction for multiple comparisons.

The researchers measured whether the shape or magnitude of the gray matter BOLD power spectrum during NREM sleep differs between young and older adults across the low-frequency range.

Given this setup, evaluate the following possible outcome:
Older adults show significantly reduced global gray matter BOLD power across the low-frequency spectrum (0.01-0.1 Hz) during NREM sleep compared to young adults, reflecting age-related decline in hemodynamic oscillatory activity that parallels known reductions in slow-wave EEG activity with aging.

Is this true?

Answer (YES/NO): YES